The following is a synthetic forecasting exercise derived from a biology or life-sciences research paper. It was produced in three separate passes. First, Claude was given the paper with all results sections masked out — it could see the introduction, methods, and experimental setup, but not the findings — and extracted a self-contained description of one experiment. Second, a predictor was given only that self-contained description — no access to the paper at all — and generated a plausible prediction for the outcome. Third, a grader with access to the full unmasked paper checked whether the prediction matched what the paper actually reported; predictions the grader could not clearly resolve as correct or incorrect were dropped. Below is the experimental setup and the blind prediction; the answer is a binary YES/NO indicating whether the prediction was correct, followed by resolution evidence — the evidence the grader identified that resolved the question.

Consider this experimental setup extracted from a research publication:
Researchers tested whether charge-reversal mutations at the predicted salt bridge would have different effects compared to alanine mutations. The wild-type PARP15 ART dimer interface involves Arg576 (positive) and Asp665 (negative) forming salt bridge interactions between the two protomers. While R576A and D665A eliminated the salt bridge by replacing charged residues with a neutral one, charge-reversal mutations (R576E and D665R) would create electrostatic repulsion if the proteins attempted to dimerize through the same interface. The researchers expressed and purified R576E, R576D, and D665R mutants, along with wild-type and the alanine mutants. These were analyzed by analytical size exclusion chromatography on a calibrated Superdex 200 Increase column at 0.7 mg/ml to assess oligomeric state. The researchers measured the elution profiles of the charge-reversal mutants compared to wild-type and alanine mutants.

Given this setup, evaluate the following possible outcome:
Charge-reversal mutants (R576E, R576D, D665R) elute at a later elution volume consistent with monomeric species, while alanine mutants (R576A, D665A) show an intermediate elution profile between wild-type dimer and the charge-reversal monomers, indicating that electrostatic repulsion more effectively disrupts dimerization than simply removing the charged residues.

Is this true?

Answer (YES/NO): NO